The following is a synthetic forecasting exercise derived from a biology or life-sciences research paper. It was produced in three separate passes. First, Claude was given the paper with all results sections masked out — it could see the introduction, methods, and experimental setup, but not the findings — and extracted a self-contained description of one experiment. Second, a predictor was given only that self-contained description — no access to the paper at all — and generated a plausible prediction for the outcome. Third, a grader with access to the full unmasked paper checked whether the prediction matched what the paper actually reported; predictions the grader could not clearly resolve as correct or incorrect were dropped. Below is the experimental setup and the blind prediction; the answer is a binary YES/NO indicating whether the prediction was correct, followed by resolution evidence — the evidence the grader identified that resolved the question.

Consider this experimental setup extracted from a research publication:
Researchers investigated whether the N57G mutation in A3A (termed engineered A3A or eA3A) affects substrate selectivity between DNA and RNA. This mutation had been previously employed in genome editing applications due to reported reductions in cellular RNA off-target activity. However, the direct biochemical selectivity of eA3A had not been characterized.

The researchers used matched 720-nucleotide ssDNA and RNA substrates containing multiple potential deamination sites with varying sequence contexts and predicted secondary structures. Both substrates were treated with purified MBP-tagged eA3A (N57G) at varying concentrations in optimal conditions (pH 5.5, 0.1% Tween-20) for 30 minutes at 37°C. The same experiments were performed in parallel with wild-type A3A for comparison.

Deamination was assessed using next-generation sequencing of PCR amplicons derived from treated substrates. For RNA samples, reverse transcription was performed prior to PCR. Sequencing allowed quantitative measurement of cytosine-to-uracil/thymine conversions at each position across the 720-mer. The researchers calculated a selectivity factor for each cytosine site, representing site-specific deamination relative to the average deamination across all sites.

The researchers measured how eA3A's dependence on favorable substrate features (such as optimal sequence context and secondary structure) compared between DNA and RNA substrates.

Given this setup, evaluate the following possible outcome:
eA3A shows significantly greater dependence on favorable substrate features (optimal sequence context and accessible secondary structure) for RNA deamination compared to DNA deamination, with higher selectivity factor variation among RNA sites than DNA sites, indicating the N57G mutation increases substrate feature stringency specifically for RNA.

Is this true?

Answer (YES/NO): NO